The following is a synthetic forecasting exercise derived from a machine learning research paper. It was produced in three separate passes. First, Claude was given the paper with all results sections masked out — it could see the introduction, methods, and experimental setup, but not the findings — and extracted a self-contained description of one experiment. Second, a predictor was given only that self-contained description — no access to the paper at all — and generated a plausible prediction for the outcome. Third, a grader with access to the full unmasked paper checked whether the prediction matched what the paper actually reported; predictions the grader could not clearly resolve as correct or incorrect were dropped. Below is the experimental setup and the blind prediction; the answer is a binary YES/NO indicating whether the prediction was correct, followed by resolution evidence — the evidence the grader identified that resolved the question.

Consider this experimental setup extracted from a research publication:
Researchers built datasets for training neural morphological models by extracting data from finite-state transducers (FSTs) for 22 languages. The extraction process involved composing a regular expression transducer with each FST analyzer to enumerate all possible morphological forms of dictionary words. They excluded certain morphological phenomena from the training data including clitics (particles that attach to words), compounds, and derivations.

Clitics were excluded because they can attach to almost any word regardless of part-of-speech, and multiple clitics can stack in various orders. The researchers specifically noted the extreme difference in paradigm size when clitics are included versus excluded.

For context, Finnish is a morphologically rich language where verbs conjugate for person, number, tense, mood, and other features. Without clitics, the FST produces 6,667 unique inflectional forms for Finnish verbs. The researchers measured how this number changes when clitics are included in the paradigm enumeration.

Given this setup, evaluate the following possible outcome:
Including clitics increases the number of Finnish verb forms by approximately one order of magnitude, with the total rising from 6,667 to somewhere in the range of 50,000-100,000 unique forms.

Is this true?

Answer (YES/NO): YES